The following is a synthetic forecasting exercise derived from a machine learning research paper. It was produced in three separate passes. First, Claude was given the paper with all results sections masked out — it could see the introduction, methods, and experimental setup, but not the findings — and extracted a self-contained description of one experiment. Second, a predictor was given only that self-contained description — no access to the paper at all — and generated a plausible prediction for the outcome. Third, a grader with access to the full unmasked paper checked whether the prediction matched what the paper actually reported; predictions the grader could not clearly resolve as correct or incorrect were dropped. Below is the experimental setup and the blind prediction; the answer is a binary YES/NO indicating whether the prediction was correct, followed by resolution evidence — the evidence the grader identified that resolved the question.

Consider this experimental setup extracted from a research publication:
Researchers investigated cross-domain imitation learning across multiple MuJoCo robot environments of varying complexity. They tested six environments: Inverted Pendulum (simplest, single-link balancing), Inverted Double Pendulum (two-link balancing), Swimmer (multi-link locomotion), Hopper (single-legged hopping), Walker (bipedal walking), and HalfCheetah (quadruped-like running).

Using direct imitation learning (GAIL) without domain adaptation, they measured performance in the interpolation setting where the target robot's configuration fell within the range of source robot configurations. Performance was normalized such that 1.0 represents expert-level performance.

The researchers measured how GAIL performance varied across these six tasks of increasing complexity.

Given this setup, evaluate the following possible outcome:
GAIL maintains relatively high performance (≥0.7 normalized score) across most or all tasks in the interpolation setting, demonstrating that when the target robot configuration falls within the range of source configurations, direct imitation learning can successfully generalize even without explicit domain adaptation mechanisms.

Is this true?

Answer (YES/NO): NO